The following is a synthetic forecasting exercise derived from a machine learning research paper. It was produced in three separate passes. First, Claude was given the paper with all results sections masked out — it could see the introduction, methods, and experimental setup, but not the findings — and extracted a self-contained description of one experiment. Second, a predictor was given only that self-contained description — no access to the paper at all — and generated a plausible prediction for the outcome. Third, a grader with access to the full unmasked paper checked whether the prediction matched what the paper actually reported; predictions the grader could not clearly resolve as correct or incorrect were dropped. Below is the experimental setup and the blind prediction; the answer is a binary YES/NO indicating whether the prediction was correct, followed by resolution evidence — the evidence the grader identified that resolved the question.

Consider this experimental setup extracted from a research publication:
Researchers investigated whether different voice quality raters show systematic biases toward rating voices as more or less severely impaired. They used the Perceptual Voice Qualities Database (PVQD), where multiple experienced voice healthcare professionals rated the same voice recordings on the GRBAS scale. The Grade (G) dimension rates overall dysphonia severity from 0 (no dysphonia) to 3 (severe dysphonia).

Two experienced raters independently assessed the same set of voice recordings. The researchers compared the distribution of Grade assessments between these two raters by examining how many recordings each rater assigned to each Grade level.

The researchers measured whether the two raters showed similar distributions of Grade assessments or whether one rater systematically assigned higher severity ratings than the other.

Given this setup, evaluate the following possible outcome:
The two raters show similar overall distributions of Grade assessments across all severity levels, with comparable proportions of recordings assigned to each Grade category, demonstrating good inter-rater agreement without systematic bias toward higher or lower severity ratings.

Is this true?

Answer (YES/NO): NO